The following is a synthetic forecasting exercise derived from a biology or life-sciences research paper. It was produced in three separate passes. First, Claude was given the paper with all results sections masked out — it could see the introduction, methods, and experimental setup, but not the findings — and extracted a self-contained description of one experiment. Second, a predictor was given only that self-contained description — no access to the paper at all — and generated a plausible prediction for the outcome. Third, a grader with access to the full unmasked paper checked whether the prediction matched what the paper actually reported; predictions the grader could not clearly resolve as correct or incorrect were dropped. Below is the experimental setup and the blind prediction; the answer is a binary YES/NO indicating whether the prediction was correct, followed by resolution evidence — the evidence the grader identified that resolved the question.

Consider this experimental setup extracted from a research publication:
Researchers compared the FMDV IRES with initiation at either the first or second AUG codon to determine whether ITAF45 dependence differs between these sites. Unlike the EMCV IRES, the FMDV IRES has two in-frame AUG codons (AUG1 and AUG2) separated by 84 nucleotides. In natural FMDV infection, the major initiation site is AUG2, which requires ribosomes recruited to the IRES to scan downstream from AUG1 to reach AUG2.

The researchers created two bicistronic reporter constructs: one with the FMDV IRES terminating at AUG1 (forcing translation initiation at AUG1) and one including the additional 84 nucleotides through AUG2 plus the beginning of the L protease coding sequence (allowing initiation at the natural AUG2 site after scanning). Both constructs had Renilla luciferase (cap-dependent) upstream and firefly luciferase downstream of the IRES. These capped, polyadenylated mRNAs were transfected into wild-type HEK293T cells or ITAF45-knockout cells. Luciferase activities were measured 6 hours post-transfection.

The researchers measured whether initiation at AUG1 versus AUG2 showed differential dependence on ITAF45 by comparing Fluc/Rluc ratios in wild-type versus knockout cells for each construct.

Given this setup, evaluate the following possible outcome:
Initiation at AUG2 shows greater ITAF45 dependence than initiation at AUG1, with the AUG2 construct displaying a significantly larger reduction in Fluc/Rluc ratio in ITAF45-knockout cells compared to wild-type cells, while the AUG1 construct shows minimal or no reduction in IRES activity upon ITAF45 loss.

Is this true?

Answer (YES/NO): NO